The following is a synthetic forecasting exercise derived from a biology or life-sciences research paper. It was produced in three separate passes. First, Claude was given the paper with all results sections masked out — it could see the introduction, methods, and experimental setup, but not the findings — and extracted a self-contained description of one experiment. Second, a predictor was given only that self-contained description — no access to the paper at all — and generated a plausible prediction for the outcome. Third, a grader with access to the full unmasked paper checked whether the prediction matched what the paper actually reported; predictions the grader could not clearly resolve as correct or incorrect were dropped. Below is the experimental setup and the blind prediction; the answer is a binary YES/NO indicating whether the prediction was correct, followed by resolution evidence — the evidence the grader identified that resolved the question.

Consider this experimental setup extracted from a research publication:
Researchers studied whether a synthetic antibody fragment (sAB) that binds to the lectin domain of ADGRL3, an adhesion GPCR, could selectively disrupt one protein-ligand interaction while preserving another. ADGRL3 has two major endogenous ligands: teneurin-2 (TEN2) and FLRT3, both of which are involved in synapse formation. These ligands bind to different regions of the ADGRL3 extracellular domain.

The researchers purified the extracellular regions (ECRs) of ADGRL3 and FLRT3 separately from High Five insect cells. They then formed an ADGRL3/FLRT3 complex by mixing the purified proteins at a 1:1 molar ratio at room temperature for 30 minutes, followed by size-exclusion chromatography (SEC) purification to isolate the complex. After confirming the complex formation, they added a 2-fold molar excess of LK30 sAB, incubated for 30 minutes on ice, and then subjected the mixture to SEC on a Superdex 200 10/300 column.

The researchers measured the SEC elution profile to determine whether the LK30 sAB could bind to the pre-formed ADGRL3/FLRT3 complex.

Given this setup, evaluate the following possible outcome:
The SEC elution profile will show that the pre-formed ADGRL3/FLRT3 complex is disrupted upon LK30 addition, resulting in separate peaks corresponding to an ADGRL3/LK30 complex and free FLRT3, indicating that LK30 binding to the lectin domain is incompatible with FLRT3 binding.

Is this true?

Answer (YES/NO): NO